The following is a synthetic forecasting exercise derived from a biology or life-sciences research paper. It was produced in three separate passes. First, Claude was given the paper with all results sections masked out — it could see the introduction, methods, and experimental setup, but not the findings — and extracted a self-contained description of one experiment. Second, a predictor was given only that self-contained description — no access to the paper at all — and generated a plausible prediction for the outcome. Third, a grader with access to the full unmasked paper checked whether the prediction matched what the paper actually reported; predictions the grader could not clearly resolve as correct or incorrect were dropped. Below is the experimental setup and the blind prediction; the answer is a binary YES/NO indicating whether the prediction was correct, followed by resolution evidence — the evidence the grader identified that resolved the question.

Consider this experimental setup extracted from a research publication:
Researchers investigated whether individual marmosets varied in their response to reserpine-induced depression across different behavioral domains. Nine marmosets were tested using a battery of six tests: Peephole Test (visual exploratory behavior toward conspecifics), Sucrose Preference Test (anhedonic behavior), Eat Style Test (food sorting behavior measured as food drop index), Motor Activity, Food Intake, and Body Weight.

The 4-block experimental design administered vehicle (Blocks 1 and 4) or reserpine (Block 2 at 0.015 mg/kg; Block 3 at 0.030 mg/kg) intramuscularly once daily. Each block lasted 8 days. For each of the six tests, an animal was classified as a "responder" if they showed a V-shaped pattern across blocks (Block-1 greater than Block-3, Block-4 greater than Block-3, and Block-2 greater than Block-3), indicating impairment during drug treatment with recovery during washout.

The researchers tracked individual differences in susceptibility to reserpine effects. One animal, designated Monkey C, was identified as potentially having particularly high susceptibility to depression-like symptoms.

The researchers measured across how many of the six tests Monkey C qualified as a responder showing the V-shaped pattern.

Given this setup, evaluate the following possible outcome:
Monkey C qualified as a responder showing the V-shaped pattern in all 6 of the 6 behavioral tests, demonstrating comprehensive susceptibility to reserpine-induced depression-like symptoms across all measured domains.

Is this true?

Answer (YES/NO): YES